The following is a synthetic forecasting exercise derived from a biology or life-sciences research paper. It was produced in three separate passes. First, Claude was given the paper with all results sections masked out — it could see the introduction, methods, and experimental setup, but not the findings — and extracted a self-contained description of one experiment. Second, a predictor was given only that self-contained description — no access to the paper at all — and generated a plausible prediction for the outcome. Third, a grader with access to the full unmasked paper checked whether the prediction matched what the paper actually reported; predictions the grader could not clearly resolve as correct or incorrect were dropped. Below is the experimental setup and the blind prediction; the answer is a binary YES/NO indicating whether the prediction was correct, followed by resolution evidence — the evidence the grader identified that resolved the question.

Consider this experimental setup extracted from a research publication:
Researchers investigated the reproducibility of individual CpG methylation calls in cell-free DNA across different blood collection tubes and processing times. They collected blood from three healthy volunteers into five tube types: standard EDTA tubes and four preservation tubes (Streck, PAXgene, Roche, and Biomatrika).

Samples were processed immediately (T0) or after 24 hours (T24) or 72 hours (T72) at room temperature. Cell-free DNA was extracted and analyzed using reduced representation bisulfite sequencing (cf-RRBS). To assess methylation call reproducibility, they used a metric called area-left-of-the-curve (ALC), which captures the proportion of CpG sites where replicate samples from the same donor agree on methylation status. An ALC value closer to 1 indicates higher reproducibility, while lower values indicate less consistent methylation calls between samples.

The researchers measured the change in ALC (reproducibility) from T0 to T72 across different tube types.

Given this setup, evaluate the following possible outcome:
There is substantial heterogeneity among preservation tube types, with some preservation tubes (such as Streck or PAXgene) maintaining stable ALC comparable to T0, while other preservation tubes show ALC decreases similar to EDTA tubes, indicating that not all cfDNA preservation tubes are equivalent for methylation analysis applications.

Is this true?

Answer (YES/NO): NO